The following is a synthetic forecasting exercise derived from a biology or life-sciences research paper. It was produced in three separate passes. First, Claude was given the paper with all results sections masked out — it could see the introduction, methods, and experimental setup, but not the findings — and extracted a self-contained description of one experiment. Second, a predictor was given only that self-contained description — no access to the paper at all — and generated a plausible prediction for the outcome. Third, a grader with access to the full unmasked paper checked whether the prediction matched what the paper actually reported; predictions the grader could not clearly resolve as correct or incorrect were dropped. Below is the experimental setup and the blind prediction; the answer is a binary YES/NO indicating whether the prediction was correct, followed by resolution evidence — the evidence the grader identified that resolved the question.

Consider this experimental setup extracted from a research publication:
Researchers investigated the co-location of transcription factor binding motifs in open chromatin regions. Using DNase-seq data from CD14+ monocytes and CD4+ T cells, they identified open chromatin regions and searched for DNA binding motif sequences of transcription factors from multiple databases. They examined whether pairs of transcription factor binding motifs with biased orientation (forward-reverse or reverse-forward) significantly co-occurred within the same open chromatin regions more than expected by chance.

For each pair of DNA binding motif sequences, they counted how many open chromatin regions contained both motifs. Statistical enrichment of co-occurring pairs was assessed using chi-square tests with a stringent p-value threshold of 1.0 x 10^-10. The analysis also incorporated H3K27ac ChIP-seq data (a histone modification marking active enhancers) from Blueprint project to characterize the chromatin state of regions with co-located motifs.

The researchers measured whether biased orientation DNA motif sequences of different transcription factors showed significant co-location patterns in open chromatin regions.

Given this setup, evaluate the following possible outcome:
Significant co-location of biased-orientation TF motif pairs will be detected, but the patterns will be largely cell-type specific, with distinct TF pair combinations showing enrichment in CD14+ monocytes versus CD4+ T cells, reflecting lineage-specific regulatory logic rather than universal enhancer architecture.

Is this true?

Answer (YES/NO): NO